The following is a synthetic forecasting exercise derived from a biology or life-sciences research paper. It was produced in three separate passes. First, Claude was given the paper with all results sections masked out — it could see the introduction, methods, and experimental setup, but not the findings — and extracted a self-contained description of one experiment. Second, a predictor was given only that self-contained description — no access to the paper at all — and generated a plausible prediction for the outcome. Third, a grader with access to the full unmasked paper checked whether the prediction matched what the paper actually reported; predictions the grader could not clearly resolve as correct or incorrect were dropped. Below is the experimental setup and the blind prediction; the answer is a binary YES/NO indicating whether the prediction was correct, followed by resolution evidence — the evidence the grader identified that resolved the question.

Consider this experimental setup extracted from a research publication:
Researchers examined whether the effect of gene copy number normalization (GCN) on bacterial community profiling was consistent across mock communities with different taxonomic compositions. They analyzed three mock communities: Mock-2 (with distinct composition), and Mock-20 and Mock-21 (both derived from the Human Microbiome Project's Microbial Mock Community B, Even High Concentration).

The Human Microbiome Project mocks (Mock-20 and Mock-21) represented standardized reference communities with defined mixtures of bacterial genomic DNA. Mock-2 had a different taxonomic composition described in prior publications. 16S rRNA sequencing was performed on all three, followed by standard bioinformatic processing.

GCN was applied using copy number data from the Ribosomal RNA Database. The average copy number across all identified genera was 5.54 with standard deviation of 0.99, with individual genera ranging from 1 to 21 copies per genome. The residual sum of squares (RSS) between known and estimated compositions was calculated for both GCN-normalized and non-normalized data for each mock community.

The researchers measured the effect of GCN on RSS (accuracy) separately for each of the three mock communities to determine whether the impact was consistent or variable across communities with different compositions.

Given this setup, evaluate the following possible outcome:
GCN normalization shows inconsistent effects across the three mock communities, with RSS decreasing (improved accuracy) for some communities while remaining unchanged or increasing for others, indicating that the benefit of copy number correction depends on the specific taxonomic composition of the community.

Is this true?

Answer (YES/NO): YES